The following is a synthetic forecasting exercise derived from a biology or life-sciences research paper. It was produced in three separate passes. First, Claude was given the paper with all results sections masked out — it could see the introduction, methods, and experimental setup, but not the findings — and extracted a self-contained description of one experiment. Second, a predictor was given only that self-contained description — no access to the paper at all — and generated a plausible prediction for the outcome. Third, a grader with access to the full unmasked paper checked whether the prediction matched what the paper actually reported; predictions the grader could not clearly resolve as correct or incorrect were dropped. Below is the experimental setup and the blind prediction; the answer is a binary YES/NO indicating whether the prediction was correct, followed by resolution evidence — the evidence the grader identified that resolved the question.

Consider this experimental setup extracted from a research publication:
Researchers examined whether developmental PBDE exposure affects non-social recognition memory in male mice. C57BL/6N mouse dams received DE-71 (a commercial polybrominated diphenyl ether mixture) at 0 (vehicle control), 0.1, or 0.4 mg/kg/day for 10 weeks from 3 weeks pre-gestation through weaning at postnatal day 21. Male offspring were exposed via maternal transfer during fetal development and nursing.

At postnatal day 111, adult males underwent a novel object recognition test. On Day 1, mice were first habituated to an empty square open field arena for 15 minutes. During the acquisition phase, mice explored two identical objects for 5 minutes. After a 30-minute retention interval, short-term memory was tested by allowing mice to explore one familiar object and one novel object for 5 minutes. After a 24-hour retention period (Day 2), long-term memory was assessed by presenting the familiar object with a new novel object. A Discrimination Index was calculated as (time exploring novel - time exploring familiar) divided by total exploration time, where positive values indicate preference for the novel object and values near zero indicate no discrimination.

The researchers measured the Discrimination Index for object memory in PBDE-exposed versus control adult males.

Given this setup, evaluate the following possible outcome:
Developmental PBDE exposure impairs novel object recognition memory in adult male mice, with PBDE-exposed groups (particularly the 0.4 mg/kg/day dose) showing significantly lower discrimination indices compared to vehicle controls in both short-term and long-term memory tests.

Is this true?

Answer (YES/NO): NO